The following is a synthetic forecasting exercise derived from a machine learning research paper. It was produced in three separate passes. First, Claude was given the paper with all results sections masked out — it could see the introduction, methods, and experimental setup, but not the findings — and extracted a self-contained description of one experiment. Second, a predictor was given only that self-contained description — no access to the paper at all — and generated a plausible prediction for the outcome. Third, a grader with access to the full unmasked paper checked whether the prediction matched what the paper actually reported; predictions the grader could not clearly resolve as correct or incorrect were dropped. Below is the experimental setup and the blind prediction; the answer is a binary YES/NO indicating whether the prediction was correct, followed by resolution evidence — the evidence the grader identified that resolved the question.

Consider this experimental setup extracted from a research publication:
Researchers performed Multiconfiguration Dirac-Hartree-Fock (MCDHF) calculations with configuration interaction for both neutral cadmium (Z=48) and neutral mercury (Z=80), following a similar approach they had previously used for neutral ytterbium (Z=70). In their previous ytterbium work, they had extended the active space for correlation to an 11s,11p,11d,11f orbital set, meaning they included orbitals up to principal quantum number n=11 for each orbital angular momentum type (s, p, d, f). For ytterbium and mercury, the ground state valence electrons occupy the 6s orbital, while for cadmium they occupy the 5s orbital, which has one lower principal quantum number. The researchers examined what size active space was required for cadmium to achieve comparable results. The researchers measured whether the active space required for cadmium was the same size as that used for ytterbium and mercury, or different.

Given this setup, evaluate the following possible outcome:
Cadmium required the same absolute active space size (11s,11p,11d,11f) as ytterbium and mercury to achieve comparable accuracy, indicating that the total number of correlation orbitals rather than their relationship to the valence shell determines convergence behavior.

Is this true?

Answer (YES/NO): NO